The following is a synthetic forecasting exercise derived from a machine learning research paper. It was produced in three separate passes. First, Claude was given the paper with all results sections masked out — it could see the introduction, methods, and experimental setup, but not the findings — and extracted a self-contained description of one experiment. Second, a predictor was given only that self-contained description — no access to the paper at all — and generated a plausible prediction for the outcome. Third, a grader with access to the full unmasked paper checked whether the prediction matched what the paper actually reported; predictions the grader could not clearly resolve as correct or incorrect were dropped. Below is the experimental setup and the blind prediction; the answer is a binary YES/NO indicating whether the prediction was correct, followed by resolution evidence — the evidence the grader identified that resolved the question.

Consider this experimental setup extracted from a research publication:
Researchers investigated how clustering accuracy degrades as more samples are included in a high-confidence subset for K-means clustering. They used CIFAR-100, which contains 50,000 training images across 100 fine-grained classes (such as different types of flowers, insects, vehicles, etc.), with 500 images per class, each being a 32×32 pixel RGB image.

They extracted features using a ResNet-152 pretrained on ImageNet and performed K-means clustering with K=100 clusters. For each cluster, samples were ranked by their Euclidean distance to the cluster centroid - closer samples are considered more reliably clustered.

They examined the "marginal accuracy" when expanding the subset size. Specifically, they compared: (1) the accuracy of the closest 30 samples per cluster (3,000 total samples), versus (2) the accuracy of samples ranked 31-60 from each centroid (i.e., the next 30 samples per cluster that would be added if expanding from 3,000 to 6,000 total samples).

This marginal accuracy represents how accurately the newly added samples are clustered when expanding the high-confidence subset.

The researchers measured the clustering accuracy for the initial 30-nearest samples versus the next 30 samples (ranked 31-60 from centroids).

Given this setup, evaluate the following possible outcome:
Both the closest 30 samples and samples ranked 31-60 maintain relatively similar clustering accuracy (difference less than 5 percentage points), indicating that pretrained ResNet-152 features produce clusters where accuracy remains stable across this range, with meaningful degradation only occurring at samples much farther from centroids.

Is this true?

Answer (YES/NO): YES